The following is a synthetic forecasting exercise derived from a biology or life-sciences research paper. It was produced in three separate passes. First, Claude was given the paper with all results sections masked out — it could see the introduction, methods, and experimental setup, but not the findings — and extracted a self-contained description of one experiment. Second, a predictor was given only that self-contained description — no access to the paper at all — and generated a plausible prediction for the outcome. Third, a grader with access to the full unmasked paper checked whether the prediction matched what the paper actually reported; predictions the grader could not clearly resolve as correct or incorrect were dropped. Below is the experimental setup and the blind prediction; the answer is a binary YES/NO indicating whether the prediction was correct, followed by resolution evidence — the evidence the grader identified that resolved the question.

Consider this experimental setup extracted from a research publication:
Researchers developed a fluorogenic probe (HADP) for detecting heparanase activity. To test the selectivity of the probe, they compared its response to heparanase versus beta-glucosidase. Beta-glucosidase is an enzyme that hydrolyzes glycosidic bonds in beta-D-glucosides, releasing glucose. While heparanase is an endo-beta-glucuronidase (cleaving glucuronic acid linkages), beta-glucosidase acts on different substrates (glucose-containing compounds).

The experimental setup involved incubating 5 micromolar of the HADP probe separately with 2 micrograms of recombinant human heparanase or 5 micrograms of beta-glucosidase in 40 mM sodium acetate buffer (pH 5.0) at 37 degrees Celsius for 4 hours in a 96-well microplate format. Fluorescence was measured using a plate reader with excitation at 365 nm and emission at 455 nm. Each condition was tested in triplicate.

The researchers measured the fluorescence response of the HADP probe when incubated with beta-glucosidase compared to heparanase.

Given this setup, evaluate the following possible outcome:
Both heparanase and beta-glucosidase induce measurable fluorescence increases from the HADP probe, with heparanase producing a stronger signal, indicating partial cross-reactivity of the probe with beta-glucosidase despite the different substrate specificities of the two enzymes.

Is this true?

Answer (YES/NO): NO